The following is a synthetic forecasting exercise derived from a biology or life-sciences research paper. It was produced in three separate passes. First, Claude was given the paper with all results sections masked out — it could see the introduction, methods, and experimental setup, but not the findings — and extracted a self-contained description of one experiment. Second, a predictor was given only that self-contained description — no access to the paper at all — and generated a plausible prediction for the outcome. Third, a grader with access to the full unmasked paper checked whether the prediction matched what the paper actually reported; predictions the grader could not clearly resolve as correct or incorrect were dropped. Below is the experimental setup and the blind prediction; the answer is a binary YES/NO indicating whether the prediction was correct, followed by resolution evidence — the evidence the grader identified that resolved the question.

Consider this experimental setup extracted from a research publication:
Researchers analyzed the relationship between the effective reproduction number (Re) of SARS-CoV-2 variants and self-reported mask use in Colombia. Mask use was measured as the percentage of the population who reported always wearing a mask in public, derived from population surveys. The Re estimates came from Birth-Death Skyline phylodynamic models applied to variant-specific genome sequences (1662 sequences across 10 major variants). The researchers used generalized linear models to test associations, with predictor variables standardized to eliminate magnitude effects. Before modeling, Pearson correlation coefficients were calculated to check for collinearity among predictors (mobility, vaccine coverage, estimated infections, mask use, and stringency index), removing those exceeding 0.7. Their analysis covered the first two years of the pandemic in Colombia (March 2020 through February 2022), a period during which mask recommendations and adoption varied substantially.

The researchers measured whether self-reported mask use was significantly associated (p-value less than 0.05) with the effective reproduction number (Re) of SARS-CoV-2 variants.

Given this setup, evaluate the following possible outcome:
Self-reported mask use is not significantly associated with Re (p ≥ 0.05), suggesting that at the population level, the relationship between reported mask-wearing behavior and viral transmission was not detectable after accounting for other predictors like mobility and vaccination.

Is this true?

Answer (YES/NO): NO